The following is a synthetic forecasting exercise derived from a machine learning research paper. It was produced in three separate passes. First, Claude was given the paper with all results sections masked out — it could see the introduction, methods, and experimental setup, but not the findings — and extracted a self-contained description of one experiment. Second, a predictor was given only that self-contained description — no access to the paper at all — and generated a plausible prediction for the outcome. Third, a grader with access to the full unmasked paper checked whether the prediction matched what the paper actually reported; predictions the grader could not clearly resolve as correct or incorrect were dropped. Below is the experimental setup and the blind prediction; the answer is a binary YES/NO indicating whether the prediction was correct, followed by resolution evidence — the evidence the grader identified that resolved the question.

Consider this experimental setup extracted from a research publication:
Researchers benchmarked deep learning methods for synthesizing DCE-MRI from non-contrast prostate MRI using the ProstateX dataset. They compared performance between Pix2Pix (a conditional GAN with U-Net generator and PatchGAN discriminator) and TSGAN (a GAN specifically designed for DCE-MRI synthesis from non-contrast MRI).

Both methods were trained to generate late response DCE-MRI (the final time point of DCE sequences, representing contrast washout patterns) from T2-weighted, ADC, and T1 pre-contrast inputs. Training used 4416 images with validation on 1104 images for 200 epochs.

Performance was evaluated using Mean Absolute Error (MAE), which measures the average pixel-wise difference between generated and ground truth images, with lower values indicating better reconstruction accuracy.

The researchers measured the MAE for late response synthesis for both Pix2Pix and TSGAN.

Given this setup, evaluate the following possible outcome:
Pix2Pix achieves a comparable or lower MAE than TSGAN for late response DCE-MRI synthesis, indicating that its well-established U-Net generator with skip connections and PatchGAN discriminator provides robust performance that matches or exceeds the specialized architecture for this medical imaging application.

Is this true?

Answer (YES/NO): NO